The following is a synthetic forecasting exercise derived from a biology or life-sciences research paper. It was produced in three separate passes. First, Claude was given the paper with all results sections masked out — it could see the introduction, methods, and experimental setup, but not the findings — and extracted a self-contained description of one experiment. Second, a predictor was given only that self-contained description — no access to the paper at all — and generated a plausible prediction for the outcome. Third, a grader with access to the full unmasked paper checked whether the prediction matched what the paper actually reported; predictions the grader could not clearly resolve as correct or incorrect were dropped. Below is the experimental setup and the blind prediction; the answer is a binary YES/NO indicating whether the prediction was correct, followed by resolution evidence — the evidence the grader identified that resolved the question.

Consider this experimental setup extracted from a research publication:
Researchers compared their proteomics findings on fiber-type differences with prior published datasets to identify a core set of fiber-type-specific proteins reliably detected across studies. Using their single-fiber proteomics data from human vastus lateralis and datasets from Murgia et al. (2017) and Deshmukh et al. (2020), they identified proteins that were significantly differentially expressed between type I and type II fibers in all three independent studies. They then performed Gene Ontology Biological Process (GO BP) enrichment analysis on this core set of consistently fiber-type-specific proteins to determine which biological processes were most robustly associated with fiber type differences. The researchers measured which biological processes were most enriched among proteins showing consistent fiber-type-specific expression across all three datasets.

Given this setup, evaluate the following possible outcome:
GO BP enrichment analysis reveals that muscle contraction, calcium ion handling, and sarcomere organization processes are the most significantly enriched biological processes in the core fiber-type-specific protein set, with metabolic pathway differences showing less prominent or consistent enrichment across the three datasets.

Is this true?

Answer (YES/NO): NO